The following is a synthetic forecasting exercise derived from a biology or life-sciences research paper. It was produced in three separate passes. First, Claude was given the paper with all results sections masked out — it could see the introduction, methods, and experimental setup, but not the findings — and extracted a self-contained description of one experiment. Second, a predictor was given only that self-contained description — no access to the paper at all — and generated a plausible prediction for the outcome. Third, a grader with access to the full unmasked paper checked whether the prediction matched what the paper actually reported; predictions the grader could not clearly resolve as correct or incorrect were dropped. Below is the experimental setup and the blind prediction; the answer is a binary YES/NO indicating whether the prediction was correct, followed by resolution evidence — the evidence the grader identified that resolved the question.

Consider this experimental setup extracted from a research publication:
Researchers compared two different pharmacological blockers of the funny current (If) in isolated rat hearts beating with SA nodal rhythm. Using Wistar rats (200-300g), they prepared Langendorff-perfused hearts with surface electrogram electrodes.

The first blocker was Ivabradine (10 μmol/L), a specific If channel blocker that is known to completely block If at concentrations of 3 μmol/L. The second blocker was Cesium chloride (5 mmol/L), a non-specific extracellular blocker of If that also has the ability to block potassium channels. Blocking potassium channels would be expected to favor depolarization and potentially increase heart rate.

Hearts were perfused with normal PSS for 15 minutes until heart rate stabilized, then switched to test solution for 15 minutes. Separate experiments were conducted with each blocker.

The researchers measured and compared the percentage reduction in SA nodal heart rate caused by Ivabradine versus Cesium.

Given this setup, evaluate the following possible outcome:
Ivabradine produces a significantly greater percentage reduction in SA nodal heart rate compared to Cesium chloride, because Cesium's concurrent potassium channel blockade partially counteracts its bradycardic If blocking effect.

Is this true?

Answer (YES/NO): YES